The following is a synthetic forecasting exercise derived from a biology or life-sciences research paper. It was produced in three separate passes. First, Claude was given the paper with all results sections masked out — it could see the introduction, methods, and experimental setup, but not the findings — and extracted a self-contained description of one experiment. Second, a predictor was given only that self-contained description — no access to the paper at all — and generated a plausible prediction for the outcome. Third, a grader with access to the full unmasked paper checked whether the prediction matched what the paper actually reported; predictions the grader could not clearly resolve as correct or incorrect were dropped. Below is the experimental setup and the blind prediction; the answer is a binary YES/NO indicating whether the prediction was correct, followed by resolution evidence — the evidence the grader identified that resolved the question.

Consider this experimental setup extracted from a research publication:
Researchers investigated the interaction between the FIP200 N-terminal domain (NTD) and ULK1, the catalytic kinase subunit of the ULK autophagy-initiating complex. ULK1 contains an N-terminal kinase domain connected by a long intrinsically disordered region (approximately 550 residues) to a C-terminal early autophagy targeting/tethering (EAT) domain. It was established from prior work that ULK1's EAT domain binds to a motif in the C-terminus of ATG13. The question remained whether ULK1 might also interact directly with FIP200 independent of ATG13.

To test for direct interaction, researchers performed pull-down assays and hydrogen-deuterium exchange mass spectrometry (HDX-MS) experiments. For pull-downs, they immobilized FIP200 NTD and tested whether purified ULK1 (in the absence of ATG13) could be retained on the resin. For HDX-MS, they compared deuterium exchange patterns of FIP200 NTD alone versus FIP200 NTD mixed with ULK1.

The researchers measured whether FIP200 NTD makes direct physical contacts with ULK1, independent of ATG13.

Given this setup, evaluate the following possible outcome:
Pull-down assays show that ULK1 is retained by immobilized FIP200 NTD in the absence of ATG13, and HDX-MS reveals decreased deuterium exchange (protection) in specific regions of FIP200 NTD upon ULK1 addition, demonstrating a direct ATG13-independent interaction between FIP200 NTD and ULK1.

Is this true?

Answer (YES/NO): NO